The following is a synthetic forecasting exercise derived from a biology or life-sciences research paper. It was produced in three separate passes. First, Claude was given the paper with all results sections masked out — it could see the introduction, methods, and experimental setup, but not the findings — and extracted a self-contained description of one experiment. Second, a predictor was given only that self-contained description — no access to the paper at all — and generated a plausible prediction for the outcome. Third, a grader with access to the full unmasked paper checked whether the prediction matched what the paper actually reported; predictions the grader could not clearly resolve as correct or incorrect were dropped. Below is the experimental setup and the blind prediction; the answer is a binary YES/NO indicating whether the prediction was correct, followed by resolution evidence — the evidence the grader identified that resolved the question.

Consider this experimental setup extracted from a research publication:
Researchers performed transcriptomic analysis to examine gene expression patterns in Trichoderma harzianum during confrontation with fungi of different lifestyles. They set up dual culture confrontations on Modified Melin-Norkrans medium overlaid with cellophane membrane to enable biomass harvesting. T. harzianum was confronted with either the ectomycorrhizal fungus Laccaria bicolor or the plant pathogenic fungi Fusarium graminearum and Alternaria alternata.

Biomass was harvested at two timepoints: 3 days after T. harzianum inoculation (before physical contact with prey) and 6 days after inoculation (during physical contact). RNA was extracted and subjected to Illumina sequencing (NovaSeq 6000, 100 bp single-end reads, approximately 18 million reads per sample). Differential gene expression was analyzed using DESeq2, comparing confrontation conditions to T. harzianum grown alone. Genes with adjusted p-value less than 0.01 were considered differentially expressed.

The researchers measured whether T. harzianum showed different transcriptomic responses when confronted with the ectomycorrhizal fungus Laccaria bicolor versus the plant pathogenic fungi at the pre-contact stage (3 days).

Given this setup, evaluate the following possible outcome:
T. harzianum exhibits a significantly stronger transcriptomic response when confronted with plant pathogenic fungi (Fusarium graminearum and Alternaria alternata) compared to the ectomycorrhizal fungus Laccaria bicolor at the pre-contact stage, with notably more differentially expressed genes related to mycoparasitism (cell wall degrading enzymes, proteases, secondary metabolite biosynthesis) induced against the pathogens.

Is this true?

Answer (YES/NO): YES